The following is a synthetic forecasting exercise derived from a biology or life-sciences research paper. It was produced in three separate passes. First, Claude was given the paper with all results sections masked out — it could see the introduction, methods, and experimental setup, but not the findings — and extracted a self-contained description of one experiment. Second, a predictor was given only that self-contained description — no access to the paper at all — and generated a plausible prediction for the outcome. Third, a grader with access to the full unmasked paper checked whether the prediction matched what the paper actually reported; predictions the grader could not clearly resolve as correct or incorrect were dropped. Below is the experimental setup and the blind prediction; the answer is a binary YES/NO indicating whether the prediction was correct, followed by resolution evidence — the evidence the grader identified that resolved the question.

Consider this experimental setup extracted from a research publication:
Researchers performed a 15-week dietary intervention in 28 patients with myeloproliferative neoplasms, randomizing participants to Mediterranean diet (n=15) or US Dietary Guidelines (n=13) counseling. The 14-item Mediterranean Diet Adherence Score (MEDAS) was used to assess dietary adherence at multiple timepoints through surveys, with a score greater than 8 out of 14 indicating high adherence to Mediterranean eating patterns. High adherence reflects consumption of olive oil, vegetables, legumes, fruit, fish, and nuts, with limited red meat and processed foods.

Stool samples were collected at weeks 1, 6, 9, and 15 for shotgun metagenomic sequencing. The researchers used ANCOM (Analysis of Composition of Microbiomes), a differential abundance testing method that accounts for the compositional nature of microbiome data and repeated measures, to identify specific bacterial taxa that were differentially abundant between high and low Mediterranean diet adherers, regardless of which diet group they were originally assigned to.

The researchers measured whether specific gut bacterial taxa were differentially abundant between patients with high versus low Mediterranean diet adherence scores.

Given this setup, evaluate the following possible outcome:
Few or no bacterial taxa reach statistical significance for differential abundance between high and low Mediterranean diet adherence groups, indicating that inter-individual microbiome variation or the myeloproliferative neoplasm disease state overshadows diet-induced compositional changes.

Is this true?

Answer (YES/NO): YES